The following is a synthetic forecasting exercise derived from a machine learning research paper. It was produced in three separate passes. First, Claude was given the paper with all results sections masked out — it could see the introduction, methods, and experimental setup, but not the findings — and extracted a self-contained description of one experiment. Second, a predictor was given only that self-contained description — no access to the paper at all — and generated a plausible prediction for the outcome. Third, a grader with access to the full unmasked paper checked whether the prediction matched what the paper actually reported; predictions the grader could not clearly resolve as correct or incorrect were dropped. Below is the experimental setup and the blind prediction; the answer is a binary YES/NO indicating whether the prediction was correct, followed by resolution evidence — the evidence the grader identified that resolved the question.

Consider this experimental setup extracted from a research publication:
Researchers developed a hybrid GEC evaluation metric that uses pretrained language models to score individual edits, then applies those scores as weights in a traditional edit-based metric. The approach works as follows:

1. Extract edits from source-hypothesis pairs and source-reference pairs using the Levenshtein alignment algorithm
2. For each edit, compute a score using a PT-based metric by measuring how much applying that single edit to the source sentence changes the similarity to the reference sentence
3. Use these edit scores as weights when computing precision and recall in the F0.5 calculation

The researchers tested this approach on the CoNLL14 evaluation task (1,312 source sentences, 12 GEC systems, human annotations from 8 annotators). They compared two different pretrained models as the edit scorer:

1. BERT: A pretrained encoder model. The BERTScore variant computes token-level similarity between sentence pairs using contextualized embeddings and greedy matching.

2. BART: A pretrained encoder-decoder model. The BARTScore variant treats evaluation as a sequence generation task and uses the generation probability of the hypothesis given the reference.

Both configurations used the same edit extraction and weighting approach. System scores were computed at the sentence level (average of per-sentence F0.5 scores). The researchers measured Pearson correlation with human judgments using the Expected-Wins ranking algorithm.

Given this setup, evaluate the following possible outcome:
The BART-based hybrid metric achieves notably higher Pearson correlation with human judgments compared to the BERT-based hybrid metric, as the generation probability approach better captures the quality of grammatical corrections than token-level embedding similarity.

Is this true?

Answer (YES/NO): NO